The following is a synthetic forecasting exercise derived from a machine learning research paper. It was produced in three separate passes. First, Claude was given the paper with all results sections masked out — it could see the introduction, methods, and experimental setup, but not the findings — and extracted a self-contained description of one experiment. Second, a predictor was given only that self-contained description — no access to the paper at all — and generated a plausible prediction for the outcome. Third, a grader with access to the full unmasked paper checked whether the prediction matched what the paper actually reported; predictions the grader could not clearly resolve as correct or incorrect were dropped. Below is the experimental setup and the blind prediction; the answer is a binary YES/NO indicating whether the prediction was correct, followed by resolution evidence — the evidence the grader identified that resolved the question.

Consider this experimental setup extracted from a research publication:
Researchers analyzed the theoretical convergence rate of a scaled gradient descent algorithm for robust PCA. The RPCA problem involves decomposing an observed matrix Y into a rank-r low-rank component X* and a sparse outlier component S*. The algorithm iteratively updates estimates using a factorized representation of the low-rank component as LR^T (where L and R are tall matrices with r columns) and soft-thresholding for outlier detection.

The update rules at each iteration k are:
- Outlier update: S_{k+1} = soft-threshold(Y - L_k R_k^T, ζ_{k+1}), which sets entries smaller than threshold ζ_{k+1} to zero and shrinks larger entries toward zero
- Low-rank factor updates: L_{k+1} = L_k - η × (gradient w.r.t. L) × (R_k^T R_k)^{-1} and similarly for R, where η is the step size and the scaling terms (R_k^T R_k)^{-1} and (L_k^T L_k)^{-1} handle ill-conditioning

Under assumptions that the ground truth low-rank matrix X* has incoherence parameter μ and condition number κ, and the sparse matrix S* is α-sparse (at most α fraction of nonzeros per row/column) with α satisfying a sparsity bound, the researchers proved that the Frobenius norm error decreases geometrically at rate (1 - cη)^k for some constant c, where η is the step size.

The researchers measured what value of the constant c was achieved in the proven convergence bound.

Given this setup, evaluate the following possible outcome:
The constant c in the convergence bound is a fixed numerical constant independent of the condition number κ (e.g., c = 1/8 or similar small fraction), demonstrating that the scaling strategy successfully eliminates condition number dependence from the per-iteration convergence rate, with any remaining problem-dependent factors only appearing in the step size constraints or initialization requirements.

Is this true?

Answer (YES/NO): YES